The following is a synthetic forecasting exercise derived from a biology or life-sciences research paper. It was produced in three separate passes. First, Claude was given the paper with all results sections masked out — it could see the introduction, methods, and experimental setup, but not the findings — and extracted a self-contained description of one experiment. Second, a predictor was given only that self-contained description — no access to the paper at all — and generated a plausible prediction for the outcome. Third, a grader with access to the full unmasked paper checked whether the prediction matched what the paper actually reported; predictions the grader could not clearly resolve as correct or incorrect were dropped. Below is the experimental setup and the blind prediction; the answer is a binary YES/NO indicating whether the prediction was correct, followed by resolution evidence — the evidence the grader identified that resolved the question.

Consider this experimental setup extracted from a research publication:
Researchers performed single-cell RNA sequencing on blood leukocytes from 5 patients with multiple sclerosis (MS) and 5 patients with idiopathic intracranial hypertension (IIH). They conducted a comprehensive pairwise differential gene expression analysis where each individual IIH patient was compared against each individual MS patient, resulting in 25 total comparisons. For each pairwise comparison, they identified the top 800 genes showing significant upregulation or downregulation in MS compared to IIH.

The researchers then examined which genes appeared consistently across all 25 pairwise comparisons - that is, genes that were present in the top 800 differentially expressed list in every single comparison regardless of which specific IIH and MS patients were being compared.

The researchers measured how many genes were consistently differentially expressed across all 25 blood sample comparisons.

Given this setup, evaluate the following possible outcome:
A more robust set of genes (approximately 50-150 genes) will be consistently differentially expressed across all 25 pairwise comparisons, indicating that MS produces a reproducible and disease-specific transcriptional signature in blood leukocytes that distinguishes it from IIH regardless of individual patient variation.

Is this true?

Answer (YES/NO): NO